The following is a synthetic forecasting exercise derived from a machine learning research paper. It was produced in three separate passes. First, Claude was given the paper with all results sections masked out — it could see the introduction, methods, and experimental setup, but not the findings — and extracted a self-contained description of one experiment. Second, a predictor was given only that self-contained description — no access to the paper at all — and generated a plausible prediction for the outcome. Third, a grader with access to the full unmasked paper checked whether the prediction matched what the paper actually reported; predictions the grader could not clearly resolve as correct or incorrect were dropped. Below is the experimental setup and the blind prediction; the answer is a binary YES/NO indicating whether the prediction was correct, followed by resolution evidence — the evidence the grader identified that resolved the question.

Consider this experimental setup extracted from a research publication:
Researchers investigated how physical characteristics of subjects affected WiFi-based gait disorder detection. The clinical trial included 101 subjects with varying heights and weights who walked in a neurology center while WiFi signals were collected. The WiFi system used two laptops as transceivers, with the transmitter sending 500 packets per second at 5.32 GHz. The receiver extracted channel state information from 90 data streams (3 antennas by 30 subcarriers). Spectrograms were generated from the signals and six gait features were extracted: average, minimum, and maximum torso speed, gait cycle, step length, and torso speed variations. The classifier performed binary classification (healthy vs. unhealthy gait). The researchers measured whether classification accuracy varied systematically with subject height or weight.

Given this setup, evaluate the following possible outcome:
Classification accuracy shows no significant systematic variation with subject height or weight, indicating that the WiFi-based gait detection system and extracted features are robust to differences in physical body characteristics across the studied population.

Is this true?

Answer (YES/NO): YES